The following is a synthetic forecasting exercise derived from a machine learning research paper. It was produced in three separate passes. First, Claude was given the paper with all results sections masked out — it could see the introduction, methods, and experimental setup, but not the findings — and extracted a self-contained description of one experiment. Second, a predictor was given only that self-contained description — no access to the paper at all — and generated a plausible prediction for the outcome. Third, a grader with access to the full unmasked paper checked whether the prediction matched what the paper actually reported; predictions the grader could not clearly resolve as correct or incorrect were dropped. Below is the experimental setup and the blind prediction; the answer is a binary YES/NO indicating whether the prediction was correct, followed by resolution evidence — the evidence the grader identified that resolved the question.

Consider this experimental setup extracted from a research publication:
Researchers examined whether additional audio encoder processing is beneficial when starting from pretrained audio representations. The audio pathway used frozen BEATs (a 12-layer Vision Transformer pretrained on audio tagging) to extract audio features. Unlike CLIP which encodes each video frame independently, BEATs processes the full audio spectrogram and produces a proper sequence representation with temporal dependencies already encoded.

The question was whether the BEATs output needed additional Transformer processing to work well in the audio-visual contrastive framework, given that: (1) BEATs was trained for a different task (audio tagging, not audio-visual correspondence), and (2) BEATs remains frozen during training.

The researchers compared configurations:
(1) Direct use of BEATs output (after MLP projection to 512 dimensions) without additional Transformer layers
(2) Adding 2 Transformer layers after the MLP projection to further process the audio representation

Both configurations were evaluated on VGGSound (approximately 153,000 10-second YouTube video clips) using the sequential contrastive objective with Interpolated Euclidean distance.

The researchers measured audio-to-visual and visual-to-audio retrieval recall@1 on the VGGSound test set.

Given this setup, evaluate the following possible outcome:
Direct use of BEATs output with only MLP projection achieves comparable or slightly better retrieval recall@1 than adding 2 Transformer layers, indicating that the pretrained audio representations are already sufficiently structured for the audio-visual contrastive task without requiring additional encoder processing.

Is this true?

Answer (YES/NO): NO